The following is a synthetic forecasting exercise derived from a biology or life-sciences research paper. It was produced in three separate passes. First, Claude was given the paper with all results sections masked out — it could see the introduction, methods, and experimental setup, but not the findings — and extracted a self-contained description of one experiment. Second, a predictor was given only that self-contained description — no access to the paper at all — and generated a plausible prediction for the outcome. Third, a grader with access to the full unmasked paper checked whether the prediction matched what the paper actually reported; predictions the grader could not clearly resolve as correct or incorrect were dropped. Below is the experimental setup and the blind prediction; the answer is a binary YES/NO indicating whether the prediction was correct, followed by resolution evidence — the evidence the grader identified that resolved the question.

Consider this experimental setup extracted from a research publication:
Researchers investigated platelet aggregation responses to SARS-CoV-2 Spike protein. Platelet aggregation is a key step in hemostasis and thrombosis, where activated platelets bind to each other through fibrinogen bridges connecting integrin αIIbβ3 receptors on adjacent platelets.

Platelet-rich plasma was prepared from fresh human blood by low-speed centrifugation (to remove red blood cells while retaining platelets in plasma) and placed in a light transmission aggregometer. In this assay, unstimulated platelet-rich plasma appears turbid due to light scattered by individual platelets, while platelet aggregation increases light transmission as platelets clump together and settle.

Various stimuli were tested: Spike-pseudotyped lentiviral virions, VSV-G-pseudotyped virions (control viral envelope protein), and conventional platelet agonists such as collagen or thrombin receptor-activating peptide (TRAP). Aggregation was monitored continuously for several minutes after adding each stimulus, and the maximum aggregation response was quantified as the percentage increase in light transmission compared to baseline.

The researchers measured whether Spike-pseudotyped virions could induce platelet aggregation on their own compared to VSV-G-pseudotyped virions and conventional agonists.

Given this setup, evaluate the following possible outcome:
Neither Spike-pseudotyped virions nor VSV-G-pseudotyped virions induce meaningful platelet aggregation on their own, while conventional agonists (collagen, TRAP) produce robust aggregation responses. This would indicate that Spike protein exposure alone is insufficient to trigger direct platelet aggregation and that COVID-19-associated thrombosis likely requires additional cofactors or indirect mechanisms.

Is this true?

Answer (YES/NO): NO